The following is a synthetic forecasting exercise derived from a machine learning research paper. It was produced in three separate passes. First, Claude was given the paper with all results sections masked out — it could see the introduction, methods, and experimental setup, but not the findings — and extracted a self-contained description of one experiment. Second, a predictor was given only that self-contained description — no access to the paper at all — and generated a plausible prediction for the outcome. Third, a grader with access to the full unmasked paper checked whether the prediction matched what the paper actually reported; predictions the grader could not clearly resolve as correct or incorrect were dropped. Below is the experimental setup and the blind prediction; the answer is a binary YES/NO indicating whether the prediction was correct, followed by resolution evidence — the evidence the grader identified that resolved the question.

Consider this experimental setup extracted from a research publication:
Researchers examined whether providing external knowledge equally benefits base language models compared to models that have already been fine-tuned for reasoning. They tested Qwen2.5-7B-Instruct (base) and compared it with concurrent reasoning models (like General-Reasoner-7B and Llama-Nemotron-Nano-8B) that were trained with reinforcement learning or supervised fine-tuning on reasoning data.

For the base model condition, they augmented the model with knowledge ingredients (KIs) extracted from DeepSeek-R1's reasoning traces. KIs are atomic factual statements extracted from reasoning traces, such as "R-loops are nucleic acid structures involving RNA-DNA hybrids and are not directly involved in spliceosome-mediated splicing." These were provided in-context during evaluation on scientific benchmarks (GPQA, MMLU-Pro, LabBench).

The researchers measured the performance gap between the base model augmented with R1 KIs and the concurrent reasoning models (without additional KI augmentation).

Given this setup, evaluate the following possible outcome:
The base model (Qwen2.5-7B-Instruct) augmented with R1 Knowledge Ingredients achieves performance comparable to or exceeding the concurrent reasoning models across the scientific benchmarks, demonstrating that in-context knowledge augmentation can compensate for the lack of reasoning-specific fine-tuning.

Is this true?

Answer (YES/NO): YES